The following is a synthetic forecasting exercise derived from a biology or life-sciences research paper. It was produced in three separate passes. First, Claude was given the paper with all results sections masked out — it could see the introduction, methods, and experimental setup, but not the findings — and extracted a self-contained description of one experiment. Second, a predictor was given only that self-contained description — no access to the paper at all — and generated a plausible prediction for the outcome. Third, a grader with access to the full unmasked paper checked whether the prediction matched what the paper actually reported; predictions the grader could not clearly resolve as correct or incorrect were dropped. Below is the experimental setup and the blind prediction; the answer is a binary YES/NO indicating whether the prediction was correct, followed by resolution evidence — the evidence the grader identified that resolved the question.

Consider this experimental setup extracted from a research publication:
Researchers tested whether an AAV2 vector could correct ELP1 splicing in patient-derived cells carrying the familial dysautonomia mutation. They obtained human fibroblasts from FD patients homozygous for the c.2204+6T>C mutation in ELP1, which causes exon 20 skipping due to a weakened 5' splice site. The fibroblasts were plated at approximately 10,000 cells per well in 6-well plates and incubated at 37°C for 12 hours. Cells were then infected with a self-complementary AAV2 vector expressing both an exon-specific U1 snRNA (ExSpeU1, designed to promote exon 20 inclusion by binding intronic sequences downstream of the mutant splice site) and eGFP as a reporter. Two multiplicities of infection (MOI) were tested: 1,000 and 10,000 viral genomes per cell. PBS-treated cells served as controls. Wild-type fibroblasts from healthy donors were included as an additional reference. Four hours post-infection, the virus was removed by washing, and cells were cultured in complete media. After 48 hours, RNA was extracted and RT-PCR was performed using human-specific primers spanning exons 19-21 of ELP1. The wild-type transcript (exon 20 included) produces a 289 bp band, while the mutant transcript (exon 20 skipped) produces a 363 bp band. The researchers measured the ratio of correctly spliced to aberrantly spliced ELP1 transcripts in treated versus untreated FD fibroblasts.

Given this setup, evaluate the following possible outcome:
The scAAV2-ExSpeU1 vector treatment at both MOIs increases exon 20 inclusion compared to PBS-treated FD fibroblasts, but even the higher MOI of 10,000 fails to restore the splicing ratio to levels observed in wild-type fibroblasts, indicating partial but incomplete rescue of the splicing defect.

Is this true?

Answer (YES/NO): NO